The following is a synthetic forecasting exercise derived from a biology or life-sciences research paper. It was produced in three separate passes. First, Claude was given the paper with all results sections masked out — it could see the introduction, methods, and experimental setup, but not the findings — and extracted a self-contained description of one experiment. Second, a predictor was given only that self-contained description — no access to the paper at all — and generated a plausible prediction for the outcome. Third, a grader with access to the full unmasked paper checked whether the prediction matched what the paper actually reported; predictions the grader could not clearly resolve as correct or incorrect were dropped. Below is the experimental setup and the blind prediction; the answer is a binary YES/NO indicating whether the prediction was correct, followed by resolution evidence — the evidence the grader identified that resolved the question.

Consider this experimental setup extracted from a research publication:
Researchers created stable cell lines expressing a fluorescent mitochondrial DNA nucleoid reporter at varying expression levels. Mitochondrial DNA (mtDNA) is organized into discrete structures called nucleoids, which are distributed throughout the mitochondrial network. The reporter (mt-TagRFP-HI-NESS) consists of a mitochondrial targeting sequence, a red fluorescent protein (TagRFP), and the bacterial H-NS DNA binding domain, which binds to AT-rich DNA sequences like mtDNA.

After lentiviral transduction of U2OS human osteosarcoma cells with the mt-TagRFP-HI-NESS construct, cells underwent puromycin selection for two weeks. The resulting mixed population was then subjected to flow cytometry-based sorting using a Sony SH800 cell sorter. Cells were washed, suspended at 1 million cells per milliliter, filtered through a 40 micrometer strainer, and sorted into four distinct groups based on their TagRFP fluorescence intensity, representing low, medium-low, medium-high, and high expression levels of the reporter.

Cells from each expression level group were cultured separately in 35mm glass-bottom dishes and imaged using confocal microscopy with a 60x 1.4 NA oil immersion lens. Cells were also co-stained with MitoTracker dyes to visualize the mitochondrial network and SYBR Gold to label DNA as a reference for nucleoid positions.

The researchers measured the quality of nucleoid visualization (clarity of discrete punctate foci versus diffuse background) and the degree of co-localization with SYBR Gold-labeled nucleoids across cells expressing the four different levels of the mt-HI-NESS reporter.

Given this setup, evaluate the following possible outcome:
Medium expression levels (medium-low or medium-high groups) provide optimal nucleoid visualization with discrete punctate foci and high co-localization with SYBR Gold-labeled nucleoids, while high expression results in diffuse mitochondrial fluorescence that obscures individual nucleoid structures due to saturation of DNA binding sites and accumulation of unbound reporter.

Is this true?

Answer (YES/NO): NO